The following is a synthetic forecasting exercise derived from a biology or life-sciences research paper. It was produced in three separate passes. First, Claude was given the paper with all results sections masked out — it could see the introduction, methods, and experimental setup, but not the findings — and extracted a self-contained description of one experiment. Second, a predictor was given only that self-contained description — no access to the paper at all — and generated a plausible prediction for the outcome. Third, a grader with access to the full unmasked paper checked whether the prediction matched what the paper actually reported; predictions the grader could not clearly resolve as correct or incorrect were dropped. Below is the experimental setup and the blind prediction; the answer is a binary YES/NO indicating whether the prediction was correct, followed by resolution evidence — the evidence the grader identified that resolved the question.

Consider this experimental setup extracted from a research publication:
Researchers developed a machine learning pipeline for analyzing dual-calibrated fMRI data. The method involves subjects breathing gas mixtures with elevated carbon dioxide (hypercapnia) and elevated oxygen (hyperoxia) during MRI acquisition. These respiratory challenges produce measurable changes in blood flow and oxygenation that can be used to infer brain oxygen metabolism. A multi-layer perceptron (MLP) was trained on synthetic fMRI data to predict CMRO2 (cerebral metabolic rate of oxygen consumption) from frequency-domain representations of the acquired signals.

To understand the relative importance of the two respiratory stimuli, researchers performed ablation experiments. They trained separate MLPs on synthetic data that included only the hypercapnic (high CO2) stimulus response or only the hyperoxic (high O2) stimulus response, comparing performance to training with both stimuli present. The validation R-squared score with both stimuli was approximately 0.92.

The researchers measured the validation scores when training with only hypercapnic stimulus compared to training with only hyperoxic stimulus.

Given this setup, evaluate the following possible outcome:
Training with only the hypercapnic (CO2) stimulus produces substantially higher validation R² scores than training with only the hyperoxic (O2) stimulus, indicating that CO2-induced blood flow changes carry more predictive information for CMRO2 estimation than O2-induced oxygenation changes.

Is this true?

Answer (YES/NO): YES